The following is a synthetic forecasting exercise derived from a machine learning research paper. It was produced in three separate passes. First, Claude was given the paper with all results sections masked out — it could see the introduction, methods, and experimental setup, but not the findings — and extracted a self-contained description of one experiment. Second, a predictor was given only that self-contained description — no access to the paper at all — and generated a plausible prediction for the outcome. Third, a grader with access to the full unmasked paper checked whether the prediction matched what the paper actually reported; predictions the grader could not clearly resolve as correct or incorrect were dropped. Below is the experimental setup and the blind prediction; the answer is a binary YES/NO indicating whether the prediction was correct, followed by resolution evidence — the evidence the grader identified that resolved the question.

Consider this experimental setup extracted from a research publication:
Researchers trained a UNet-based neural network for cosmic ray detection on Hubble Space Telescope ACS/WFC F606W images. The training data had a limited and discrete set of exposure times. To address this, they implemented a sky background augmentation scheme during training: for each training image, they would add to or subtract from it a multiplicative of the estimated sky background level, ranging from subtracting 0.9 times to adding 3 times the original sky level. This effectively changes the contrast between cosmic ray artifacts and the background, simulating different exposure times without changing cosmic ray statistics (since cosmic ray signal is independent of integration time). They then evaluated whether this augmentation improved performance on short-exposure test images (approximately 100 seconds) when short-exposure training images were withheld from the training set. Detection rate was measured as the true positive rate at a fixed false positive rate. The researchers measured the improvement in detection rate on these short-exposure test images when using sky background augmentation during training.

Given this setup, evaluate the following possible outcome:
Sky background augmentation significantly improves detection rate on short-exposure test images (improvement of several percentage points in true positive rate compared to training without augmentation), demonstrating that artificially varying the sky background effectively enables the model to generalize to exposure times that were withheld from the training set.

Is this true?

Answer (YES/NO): NO